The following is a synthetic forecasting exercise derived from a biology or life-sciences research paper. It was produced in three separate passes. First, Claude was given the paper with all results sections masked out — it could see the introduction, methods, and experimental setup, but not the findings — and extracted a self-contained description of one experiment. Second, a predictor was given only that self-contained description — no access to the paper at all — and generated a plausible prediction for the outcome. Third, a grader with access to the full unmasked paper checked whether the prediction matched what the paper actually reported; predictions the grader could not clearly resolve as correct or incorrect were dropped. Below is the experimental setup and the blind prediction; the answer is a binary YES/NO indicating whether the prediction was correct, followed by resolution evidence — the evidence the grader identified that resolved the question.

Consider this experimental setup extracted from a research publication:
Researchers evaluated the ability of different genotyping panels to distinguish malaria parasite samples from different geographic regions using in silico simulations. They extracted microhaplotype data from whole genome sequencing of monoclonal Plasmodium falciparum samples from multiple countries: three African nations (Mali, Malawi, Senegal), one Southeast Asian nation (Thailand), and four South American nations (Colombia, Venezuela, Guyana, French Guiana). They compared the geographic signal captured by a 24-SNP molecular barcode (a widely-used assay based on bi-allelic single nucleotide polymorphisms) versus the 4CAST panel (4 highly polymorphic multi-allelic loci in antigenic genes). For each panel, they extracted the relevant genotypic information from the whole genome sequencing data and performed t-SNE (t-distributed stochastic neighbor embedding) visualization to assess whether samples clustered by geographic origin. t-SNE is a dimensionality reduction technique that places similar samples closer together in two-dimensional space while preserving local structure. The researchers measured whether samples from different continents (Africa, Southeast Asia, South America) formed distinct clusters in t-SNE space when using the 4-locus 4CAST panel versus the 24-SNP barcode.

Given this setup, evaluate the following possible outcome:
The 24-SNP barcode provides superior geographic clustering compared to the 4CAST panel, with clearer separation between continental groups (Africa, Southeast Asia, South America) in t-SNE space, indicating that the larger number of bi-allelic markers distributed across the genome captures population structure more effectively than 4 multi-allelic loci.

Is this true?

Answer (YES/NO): NO